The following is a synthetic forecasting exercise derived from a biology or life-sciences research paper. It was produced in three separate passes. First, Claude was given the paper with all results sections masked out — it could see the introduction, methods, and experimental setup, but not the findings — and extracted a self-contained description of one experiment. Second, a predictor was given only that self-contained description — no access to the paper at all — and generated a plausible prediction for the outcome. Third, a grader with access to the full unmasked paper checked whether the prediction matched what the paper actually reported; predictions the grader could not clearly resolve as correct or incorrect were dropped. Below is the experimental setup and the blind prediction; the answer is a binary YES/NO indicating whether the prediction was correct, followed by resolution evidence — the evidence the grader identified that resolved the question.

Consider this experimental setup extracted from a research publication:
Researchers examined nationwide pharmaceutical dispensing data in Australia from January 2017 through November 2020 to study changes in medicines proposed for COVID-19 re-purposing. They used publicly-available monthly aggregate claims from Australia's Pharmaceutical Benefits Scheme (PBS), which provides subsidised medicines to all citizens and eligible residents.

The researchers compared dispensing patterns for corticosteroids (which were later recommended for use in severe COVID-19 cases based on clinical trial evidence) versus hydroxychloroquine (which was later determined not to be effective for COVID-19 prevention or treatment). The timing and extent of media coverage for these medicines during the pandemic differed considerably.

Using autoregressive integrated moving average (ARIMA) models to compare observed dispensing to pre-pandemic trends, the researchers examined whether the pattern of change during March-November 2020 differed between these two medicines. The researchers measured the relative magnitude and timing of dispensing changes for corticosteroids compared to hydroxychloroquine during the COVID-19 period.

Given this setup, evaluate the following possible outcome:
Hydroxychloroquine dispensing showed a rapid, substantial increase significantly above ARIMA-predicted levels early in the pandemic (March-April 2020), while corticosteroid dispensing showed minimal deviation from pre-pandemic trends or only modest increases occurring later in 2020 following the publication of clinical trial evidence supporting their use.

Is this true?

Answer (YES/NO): NO